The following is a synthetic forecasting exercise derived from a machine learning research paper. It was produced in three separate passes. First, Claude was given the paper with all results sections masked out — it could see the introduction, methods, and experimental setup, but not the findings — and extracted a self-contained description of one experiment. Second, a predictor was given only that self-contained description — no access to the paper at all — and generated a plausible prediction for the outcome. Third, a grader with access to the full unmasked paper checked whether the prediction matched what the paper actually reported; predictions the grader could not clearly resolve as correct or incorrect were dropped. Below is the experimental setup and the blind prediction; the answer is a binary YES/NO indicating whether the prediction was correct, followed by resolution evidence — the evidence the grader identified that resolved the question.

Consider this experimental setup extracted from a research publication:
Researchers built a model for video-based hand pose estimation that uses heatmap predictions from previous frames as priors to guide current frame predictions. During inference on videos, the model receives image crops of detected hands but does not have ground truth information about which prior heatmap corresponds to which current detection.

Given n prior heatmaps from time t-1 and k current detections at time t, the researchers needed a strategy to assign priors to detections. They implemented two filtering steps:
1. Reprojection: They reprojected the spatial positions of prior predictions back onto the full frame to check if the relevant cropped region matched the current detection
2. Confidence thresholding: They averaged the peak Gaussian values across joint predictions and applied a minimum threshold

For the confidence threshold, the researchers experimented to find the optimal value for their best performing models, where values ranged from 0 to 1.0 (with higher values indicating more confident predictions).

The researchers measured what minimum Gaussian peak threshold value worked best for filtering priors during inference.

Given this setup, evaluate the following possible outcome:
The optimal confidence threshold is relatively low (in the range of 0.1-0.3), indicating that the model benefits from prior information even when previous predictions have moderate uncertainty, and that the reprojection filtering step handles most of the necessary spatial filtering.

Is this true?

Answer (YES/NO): YES